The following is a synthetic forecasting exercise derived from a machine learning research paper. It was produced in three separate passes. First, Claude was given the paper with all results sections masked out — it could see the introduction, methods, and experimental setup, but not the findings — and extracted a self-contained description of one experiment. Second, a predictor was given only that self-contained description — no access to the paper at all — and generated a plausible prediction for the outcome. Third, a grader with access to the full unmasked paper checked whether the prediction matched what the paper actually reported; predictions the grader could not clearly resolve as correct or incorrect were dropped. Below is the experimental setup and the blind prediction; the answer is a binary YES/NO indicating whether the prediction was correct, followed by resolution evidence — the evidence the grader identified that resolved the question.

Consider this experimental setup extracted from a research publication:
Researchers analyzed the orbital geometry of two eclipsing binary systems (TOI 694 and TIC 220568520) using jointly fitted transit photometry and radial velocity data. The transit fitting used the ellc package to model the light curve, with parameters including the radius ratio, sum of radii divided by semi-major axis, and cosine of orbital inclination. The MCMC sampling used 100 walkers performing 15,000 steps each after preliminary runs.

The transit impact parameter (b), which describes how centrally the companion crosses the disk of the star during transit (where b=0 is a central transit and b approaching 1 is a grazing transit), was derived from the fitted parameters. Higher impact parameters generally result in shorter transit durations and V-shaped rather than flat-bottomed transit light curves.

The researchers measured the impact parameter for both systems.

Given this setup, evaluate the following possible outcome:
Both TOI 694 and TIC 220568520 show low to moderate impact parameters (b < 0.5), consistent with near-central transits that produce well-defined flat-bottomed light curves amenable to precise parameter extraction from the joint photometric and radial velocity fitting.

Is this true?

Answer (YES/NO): NO